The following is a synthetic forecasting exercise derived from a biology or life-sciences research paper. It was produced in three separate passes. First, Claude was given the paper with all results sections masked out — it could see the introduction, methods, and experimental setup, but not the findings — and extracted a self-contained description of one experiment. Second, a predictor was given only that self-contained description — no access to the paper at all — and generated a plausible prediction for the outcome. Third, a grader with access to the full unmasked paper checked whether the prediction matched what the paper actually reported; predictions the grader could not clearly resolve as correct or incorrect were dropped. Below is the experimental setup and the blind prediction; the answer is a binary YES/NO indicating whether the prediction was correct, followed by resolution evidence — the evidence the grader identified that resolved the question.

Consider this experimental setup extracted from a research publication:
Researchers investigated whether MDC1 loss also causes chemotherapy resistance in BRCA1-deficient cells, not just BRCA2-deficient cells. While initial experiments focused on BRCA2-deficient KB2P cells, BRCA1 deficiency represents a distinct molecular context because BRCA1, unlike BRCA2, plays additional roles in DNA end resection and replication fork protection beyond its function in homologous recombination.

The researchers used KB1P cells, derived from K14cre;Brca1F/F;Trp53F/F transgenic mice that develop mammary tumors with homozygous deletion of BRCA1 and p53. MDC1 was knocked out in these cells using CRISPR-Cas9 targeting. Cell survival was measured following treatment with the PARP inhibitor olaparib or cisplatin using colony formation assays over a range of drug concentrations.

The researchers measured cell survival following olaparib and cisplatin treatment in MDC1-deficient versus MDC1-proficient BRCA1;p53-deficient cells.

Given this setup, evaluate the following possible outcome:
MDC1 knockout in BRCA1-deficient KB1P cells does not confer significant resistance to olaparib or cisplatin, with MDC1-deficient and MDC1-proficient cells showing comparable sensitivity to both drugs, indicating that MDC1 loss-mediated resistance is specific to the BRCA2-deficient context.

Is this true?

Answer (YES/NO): NO